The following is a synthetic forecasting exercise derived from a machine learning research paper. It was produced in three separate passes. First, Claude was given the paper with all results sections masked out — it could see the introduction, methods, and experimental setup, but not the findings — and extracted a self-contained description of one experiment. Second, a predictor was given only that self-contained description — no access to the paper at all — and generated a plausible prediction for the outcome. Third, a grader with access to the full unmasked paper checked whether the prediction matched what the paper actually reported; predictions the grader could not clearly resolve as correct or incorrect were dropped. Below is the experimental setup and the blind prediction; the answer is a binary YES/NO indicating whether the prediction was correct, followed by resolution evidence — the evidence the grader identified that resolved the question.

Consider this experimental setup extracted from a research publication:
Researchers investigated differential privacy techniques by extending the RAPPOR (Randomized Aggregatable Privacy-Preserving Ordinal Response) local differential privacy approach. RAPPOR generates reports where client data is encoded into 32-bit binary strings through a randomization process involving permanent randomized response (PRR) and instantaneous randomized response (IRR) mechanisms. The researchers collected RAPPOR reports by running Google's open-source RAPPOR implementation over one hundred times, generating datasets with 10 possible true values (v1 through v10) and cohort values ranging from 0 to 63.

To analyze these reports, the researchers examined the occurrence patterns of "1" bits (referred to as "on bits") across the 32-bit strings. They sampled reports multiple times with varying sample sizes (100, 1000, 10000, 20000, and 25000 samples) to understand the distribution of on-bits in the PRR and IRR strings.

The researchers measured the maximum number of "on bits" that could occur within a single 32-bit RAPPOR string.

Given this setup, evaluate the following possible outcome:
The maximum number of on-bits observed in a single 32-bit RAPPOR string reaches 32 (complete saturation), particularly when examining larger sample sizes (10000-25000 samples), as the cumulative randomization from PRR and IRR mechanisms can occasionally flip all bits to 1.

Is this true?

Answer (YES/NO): NO